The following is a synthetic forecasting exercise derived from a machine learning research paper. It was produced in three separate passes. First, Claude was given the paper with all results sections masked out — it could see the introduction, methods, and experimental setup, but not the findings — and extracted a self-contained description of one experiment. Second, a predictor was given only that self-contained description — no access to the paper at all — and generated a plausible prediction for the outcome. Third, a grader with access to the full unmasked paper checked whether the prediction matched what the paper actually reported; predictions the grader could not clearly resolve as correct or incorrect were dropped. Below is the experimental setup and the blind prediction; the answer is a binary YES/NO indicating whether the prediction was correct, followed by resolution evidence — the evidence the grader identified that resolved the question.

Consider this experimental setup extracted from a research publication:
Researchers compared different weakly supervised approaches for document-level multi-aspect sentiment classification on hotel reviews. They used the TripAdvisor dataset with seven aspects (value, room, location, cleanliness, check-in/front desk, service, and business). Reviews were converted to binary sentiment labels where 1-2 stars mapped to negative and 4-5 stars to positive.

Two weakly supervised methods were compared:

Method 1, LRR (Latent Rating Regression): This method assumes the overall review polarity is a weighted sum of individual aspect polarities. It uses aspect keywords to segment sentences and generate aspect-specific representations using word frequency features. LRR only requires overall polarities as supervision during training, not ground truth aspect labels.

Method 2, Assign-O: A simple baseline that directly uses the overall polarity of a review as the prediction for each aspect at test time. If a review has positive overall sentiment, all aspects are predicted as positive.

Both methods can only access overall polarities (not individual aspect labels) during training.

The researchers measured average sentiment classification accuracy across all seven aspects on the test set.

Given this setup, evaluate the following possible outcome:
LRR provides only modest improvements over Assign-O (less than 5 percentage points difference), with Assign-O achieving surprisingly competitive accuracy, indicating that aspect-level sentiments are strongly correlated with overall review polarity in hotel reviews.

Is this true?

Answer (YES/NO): NO